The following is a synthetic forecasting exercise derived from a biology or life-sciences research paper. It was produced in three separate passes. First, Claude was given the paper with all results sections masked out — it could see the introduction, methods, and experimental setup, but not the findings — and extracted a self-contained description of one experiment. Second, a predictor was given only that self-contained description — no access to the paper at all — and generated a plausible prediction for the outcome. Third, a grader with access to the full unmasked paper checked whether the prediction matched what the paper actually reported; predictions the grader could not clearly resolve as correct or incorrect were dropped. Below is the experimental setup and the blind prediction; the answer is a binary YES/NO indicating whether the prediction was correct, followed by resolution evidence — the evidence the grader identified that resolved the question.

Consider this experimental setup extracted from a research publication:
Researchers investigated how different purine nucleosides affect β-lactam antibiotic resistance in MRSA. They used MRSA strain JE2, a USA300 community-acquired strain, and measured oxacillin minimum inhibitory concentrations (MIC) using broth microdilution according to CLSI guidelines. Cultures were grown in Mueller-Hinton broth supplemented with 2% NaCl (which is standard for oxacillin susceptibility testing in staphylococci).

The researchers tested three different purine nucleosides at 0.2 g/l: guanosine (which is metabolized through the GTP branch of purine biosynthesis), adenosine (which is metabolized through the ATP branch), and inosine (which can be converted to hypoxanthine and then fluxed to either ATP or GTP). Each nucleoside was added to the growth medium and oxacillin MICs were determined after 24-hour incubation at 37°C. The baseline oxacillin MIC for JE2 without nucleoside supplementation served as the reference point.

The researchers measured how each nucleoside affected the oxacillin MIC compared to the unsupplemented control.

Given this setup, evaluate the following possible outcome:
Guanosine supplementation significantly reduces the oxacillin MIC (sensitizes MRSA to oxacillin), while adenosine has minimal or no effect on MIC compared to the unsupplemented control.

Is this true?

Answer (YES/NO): NO